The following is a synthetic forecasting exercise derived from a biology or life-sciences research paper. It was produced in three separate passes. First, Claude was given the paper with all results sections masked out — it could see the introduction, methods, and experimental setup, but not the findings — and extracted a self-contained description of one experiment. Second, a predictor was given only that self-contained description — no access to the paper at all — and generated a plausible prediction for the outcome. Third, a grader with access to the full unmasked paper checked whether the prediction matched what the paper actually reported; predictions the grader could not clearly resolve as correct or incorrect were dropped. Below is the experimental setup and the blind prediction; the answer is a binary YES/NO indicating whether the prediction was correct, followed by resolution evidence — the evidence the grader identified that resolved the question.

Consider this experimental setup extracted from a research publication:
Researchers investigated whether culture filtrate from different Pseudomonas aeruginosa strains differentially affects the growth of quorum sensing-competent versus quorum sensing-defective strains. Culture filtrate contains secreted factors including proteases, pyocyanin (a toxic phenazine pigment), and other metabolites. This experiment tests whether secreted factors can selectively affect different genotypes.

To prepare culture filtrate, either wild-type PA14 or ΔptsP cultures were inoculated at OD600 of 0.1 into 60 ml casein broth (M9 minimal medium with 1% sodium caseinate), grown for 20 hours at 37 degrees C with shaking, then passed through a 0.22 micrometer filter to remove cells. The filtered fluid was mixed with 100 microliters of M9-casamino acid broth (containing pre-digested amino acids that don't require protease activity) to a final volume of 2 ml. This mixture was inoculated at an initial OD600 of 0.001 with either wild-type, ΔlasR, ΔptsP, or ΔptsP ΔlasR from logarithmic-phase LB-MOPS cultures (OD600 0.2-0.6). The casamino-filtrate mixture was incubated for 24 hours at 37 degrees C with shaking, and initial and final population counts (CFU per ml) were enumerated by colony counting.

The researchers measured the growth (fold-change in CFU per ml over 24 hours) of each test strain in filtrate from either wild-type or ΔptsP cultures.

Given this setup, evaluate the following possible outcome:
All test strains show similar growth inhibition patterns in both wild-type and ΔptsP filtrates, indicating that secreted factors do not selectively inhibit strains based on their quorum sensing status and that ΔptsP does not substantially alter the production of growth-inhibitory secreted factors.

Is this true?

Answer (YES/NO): NO